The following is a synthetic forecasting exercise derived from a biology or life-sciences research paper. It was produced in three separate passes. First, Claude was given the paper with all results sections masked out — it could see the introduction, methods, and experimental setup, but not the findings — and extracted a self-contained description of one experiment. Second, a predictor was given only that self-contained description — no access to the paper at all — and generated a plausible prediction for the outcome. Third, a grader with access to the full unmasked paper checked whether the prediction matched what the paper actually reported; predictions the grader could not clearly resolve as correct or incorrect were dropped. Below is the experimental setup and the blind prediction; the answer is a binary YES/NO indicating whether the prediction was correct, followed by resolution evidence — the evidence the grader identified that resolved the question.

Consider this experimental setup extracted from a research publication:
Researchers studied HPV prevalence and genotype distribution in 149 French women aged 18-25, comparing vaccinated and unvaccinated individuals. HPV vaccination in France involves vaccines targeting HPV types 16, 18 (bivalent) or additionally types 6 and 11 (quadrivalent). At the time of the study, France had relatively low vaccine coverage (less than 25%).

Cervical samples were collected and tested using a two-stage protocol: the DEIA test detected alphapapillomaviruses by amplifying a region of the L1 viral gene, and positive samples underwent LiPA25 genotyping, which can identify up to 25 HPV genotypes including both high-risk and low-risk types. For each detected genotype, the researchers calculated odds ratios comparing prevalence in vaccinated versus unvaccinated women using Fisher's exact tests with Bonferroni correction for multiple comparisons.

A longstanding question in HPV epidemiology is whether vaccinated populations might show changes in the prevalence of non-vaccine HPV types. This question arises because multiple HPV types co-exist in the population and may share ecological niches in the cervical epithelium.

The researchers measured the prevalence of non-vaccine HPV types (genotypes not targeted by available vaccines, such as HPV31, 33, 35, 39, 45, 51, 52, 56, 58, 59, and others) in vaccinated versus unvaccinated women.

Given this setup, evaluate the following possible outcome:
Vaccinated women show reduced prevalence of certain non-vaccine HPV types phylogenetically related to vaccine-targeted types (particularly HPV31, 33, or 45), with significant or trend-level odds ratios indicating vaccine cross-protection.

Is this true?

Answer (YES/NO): YES